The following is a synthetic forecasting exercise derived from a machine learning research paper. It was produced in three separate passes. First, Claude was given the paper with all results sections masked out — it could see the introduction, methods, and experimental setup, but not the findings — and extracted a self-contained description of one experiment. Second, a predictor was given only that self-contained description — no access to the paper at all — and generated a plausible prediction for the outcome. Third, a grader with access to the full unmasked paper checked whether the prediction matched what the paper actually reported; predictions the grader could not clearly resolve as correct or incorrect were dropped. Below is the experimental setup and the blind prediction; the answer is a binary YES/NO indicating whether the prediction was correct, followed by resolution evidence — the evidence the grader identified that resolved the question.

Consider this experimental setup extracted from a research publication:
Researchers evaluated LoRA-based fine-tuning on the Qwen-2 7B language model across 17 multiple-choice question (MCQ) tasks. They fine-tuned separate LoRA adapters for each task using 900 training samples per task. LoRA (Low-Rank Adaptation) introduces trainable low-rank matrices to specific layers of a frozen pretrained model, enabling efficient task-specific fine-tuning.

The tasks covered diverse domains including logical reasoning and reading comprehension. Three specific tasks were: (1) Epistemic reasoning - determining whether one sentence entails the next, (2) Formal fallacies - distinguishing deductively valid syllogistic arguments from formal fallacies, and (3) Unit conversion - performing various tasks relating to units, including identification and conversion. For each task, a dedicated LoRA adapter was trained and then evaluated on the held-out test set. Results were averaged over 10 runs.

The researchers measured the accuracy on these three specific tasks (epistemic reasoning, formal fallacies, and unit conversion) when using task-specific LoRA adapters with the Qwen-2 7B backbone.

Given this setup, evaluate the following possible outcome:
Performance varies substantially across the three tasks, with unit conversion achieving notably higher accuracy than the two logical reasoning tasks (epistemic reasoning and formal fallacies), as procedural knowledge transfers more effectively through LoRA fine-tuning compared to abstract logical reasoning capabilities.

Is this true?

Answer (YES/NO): NO